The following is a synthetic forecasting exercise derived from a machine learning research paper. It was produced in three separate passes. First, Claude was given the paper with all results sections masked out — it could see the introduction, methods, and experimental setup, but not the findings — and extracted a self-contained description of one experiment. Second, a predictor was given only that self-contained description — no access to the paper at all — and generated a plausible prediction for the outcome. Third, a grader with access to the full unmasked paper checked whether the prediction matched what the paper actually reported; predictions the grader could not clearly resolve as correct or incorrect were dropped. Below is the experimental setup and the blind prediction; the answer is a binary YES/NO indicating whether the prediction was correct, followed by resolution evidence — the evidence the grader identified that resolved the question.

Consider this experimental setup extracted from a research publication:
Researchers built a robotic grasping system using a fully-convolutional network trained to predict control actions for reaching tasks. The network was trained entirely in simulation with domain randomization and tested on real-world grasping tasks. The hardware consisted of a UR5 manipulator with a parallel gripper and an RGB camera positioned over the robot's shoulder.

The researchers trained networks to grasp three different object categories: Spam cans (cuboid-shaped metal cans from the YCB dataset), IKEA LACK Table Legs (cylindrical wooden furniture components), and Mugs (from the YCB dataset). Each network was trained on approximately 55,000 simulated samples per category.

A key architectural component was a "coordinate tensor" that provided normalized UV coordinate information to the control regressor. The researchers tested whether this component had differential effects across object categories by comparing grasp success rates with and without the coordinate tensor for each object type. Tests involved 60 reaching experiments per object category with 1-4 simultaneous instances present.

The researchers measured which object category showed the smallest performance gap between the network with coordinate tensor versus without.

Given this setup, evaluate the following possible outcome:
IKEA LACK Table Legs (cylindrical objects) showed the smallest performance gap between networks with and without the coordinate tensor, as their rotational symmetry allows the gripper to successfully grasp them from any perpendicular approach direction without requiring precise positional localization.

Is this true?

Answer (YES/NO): NO